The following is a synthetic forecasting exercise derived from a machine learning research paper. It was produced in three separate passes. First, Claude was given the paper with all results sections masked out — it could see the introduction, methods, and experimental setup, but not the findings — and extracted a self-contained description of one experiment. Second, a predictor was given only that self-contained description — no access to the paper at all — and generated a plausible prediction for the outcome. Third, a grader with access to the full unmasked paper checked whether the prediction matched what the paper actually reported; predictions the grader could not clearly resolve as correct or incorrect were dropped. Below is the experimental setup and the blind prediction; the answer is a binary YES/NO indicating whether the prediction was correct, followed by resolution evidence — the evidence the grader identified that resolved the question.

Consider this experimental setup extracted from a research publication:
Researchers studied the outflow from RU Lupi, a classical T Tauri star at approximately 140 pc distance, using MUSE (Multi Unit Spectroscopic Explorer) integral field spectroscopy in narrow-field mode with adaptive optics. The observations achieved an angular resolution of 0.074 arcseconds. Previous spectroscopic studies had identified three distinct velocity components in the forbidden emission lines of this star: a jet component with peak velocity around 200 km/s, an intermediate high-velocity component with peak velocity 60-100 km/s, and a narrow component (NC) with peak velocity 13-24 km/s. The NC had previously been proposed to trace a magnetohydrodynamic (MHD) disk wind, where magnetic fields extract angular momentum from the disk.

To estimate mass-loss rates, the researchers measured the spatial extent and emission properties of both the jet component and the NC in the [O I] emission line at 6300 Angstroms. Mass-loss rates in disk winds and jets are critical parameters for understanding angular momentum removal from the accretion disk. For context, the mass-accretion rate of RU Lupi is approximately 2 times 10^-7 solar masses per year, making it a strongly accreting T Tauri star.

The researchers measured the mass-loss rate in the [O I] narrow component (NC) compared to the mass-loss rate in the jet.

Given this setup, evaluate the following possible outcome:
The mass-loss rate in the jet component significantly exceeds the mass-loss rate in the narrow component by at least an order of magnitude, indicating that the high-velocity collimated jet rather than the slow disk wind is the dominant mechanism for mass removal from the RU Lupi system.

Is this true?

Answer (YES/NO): YES